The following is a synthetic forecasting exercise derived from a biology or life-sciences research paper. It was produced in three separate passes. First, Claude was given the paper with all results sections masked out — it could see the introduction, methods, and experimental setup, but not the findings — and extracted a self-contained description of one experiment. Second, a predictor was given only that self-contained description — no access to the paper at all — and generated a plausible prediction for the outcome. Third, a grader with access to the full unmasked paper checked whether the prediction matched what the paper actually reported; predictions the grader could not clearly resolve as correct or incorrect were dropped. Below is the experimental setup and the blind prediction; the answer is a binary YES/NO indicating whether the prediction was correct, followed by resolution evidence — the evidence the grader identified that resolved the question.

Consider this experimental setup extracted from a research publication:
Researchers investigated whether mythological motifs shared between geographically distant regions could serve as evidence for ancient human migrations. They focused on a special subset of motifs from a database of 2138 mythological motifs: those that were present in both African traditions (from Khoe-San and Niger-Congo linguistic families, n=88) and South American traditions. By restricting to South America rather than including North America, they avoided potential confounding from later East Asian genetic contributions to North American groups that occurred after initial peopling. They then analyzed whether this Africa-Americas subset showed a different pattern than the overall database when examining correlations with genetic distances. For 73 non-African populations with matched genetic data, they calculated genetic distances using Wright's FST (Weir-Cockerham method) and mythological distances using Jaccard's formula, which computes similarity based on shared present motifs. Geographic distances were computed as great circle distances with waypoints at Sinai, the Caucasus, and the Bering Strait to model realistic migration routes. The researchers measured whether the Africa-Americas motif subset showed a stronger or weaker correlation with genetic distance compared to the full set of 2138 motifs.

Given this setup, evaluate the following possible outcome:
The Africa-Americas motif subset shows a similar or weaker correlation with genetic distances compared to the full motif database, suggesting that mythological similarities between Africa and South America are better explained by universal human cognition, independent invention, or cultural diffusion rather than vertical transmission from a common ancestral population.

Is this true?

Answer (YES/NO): NO